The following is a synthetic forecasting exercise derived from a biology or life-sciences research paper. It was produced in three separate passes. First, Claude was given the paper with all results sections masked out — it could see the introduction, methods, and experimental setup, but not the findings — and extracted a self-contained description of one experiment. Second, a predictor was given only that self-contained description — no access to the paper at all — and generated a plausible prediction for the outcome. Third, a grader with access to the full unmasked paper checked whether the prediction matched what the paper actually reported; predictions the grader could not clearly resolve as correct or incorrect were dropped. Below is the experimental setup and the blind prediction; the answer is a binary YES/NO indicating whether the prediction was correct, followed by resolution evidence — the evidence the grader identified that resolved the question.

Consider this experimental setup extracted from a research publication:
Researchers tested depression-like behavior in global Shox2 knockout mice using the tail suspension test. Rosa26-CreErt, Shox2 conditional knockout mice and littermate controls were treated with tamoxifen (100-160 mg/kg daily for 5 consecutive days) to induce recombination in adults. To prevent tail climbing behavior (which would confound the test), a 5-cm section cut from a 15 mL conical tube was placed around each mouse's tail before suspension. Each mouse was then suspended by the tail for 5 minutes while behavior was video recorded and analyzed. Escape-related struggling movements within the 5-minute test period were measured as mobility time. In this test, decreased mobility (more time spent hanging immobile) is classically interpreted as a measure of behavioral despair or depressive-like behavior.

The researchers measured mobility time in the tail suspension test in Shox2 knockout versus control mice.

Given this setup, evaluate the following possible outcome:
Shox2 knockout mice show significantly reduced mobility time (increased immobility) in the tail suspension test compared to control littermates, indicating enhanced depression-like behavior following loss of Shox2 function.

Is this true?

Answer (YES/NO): NO